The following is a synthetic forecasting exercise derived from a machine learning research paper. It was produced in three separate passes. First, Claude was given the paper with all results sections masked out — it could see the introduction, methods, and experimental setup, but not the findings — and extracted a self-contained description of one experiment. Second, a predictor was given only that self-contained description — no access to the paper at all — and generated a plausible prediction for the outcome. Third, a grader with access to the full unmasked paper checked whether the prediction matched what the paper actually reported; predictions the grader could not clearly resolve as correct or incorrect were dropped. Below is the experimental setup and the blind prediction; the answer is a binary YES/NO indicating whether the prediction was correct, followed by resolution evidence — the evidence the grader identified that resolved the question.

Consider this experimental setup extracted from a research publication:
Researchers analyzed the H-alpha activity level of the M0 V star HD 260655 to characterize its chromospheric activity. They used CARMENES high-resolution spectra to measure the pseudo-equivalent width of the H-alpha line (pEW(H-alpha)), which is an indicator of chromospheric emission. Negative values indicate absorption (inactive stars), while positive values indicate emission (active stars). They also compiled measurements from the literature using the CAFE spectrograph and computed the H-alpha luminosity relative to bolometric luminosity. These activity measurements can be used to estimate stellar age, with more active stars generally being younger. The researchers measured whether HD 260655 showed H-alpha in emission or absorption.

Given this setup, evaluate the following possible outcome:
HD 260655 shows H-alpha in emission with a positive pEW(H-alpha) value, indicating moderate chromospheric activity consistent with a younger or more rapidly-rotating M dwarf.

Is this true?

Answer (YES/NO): NO